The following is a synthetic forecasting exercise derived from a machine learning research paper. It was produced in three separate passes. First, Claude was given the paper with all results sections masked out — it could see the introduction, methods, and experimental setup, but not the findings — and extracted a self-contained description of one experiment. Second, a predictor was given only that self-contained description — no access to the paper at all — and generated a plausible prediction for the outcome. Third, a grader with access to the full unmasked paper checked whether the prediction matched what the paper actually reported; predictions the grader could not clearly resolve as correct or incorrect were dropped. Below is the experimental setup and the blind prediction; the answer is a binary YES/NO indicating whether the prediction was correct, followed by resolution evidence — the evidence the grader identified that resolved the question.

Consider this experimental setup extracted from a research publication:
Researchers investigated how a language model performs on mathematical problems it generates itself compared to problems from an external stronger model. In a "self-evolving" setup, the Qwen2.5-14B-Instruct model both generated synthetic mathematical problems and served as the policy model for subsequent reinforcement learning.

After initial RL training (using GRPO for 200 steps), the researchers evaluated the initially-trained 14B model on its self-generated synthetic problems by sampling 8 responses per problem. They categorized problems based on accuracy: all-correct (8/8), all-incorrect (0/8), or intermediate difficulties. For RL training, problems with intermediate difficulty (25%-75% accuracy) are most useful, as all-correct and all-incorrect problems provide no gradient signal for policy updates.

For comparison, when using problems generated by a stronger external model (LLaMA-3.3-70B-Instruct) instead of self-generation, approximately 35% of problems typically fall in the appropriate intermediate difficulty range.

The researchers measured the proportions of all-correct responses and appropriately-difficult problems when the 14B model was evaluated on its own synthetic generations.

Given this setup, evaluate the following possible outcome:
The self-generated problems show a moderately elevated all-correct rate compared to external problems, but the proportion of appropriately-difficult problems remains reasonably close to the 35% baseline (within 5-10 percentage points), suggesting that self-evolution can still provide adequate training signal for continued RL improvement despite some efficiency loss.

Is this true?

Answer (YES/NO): NO